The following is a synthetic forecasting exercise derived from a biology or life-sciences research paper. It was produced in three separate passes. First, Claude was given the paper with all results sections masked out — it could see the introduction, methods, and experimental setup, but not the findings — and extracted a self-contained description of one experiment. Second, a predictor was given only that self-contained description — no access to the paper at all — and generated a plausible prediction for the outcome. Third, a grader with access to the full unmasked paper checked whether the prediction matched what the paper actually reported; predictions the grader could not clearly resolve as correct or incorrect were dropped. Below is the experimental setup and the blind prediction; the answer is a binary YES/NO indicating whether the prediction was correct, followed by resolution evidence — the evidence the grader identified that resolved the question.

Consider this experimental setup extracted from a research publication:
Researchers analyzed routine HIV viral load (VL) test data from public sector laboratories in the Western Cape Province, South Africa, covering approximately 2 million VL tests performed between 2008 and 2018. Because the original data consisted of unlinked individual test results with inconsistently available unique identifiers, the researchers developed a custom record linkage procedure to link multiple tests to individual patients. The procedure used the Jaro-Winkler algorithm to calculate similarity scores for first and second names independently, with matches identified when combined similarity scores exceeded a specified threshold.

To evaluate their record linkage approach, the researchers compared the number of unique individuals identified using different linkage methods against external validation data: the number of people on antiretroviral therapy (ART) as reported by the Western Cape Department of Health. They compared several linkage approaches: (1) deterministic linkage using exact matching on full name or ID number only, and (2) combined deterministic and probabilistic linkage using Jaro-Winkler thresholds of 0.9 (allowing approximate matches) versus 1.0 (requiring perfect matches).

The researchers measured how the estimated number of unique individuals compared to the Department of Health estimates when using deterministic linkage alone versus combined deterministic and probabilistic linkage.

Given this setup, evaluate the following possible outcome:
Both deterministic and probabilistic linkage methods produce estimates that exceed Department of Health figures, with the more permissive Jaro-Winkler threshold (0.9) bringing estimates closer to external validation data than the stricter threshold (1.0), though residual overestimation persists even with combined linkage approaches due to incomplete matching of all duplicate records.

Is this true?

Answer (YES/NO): NO